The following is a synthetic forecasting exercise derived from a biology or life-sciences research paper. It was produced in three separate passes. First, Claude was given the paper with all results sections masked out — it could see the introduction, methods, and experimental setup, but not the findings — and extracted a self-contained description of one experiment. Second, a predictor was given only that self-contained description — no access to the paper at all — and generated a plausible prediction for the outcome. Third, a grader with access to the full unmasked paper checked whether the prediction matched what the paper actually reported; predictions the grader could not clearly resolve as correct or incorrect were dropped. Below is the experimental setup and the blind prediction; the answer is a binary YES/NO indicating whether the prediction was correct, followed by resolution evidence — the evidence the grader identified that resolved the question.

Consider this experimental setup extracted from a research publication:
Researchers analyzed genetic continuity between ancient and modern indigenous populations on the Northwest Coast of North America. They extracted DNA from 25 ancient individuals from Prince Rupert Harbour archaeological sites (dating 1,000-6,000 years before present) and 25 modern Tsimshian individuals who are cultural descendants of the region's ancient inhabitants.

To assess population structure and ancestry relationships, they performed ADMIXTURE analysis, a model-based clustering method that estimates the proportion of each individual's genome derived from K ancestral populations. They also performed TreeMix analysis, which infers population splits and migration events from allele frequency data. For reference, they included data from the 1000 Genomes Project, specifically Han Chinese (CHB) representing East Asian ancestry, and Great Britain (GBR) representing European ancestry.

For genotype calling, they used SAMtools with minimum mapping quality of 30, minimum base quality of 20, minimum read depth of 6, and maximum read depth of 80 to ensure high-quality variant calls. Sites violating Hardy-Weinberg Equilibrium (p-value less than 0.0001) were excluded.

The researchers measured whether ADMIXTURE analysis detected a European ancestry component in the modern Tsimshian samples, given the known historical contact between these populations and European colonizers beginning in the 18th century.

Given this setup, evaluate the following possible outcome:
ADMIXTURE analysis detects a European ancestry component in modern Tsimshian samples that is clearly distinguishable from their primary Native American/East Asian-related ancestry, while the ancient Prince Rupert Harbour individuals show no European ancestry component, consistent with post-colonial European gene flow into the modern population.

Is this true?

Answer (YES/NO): YES